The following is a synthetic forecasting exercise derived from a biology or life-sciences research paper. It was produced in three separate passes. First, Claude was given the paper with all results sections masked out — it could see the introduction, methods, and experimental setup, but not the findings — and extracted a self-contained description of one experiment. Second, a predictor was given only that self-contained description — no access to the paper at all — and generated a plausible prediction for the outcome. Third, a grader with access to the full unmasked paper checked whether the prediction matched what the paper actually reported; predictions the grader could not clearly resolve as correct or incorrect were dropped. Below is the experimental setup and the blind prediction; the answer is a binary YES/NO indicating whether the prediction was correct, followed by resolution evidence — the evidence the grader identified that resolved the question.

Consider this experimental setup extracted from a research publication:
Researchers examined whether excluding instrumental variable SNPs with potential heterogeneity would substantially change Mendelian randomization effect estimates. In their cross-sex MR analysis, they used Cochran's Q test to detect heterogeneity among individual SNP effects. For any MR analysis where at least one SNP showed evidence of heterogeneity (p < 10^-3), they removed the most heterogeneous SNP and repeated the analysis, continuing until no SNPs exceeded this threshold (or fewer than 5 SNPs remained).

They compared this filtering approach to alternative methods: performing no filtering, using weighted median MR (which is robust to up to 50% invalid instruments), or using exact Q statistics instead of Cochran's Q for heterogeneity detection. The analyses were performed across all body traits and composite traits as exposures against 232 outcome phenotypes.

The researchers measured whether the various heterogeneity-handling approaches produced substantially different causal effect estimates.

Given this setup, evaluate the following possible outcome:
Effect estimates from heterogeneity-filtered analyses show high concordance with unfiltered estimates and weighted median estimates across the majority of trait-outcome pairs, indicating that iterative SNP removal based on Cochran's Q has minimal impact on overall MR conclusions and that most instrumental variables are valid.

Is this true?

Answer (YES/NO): YES